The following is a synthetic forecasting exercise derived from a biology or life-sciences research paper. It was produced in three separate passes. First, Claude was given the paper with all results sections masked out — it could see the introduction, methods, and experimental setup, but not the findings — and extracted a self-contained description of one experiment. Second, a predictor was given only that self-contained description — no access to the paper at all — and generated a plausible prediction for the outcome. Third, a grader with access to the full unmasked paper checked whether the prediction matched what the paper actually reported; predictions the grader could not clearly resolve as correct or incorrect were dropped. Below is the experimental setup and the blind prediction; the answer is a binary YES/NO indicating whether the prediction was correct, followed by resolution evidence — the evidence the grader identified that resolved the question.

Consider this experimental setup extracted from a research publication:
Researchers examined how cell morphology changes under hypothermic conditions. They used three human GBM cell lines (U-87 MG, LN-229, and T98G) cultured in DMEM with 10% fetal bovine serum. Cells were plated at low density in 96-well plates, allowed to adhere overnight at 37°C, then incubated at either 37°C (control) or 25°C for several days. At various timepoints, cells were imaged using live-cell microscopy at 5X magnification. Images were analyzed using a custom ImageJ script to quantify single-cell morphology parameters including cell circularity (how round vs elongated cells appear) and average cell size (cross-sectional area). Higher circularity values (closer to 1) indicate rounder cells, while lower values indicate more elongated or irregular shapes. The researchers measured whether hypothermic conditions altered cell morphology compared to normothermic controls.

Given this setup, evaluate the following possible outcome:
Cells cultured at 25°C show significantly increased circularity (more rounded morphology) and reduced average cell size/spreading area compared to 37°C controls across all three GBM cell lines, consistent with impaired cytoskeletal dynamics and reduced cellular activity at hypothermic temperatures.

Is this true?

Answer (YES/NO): NO